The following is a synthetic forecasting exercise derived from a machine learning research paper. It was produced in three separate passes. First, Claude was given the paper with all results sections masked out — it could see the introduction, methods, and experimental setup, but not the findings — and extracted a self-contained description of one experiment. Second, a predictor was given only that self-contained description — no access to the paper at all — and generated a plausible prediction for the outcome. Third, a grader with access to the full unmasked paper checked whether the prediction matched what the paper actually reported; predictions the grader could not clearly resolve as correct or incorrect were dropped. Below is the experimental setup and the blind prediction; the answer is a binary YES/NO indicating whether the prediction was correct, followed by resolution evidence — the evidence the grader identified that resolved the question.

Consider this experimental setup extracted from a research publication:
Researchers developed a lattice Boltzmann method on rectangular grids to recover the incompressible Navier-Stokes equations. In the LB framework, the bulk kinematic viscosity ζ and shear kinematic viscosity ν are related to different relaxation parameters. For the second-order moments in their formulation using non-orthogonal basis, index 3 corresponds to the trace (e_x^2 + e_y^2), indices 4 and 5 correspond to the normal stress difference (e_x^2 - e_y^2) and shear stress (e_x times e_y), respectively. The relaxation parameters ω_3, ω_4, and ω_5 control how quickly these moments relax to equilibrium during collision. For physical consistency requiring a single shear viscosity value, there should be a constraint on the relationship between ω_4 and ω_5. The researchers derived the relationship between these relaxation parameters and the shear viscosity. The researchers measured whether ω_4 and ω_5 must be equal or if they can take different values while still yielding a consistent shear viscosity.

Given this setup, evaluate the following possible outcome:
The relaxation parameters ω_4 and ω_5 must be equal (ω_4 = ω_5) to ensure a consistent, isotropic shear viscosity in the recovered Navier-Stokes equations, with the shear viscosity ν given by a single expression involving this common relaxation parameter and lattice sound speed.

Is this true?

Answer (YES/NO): YES